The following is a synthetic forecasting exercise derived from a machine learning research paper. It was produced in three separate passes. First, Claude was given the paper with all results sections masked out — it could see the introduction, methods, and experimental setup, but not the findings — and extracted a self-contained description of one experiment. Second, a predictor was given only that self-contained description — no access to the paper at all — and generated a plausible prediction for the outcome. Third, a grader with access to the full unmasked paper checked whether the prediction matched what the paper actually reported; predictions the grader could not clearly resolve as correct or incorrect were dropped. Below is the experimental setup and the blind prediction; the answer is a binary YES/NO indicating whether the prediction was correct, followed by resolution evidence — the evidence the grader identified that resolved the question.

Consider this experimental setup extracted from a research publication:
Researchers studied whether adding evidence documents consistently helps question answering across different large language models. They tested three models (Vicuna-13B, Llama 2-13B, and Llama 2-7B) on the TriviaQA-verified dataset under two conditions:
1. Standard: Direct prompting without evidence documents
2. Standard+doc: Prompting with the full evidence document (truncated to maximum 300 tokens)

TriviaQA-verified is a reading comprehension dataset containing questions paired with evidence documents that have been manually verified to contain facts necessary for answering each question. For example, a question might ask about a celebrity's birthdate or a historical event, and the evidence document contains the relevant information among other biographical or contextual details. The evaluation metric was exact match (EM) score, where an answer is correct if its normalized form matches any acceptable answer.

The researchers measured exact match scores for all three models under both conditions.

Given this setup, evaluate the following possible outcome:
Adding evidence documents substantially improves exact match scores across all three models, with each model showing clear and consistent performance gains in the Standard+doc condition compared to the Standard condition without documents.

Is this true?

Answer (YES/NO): NO